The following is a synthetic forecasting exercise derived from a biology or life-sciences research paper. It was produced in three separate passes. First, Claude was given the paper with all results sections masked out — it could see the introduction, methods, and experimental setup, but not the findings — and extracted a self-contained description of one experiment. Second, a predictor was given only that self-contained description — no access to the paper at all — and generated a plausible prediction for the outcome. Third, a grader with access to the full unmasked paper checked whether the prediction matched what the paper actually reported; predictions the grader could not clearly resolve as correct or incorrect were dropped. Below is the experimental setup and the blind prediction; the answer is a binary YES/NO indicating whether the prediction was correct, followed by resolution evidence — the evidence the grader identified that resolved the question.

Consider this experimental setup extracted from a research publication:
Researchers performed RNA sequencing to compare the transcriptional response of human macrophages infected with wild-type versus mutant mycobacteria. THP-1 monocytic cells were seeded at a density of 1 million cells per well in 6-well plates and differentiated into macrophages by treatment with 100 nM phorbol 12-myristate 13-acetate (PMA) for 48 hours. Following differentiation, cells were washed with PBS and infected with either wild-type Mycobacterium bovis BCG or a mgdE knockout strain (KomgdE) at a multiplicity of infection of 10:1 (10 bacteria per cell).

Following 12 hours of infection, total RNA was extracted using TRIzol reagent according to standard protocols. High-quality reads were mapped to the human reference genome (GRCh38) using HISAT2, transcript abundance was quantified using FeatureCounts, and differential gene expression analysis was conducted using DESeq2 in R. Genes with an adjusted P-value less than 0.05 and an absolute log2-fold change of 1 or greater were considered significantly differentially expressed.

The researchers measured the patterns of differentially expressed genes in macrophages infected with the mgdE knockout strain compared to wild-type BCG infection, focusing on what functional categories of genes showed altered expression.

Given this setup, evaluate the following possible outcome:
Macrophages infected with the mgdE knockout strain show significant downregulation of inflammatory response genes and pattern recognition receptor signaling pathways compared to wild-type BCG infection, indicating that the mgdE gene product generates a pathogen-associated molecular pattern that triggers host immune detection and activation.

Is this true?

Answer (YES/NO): NO